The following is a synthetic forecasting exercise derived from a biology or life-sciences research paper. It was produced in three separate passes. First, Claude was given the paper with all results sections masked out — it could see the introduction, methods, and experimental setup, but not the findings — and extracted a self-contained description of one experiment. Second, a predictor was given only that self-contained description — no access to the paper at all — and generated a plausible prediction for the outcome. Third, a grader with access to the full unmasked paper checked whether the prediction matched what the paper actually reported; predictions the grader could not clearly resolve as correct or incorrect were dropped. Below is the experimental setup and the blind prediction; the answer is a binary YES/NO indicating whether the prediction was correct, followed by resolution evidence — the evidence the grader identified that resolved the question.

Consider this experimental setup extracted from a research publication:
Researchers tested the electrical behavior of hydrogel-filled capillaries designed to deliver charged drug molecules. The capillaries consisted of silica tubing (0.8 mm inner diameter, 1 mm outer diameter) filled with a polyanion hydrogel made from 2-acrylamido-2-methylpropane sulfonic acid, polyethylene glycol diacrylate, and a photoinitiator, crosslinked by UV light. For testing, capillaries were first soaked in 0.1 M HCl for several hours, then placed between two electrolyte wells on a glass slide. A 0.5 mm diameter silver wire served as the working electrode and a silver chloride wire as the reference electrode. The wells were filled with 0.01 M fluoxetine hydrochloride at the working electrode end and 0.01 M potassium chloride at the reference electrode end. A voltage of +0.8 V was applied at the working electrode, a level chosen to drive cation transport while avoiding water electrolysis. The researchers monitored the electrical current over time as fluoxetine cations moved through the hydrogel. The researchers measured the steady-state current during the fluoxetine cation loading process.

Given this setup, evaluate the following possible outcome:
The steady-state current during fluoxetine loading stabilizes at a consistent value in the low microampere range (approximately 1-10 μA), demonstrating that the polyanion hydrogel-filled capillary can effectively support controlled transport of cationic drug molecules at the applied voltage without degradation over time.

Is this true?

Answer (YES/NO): YES